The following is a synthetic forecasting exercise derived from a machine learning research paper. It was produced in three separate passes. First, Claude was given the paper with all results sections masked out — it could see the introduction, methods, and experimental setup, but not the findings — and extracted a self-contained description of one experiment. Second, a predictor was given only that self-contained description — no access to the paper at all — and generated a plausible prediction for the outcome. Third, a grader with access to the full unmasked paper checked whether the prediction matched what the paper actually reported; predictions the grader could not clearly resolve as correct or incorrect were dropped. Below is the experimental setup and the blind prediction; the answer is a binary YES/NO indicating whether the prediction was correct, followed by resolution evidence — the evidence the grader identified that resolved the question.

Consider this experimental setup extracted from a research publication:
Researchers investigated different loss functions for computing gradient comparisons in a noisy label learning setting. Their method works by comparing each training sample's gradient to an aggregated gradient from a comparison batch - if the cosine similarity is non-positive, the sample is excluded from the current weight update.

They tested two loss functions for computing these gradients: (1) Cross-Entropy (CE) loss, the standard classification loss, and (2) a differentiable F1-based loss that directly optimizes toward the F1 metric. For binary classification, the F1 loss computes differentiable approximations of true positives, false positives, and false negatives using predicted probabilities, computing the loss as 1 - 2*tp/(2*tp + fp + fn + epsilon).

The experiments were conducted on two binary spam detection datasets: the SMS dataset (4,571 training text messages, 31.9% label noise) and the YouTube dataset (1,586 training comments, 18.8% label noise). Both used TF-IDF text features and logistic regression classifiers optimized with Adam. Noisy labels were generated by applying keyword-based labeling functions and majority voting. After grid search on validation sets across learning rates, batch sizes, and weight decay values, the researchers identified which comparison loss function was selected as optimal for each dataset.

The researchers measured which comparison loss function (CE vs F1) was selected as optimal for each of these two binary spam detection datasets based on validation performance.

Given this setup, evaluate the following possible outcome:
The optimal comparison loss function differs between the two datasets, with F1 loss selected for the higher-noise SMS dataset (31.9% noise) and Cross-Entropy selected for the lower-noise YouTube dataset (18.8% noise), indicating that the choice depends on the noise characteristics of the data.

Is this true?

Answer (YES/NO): NO